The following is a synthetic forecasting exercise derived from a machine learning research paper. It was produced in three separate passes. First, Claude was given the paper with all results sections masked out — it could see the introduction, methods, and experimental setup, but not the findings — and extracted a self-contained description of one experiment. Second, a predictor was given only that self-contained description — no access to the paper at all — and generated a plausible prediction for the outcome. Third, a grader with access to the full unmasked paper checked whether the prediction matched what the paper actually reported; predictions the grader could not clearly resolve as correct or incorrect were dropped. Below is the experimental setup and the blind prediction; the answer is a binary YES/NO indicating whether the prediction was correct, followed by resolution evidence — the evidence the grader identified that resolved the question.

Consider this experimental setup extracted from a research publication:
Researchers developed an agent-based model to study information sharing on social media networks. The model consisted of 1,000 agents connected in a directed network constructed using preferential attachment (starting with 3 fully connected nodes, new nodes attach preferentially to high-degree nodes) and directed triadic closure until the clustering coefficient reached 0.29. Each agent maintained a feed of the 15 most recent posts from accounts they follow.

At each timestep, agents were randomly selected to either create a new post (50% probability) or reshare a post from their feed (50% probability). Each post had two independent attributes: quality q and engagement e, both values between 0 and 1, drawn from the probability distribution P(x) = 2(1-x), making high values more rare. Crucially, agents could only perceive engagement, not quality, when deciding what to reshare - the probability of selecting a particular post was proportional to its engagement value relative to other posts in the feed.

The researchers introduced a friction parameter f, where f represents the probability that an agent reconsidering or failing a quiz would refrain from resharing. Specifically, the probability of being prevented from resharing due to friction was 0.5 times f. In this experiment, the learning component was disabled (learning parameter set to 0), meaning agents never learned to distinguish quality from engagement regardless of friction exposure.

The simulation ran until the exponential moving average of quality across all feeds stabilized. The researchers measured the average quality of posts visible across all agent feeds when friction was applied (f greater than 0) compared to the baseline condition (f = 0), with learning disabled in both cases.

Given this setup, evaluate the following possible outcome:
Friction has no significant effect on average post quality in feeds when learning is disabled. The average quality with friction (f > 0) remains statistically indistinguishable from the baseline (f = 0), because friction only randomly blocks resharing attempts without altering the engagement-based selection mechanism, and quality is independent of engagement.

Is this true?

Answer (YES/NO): YES